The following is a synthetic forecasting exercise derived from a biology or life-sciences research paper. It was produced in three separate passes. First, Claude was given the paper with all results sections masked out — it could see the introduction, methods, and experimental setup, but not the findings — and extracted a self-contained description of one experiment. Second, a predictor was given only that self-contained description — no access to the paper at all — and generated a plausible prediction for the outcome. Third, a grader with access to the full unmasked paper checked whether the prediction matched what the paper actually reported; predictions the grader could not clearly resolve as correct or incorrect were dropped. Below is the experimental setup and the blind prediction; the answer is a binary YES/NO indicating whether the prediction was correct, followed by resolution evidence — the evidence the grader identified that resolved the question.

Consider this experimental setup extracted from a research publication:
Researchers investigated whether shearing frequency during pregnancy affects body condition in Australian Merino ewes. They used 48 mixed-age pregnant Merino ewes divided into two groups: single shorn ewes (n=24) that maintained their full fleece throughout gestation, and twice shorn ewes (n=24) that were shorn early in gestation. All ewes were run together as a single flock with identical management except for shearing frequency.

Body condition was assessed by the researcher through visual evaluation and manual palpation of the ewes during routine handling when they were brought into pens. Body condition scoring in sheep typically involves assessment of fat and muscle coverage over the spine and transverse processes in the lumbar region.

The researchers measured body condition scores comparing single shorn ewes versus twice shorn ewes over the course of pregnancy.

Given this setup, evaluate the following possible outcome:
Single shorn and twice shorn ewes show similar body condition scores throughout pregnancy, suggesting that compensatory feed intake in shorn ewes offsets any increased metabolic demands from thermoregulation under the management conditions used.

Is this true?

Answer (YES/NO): NO